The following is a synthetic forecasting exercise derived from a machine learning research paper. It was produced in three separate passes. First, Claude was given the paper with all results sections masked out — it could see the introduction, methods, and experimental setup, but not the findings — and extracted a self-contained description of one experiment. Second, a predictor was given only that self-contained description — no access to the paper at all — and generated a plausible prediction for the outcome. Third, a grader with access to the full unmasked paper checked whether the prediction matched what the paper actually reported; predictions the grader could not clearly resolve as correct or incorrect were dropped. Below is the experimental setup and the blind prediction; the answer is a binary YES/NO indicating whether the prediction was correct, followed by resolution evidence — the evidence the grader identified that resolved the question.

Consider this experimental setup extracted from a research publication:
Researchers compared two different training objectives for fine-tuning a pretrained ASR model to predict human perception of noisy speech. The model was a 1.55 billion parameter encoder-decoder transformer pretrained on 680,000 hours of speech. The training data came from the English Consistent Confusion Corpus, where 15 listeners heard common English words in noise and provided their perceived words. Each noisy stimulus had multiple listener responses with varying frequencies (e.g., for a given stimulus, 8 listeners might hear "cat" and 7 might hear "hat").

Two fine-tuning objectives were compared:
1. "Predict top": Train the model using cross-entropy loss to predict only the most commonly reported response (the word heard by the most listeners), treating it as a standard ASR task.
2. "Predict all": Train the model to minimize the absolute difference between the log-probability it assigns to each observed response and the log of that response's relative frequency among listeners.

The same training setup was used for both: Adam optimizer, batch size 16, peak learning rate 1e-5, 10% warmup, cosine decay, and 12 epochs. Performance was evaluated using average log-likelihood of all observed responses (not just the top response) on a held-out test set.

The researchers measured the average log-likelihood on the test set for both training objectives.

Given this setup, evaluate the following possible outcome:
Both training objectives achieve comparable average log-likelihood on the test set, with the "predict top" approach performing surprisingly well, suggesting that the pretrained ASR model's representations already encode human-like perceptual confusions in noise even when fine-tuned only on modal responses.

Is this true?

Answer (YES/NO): NO